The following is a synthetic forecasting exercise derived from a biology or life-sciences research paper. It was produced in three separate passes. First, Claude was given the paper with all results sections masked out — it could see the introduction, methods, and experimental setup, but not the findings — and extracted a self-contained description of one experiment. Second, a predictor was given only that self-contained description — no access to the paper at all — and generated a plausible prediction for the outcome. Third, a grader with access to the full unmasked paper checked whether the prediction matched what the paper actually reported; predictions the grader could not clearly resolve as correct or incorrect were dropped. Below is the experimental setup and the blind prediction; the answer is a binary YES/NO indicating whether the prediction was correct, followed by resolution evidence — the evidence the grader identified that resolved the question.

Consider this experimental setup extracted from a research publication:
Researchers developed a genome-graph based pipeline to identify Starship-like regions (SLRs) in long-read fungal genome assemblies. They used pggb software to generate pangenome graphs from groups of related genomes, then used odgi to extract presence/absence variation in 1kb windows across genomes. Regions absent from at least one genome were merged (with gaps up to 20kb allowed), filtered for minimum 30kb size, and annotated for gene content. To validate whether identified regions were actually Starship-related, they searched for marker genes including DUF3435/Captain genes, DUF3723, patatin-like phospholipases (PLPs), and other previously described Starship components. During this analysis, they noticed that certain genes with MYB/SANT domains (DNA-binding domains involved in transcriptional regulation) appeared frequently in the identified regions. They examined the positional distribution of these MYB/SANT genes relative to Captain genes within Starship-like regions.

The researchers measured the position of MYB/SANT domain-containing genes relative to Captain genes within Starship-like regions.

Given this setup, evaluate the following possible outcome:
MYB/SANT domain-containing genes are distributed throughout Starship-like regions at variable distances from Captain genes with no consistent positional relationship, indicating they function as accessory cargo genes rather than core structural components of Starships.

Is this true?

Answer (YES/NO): NO